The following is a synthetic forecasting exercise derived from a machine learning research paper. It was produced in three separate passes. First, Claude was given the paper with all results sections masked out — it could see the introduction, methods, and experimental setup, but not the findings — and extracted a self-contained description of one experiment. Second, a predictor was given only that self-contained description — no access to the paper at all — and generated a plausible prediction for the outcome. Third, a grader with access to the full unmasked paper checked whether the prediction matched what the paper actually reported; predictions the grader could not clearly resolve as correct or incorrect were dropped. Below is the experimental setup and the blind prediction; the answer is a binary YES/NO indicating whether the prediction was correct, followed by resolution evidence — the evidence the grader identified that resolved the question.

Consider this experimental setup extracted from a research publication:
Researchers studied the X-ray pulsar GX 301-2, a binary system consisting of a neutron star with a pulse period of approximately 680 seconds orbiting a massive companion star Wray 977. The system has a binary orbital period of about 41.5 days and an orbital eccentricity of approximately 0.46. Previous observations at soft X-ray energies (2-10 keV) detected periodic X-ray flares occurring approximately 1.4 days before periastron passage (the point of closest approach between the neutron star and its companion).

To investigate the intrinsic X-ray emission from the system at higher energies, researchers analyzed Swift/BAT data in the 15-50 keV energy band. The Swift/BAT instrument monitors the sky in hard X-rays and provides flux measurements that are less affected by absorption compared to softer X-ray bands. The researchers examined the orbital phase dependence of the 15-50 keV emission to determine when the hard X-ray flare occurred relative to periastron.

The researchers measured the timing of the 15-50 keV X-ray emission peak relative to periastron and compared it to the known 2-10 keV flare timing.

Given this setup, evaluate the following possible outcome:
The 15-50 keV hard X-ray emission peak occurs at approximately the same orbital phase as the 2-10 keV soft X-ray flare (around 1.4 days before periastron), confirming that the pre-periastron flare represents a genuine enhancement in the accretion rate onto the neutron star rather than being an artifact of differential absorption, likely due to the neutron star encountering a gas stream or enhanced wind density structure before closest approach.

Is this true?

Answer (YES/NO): NO